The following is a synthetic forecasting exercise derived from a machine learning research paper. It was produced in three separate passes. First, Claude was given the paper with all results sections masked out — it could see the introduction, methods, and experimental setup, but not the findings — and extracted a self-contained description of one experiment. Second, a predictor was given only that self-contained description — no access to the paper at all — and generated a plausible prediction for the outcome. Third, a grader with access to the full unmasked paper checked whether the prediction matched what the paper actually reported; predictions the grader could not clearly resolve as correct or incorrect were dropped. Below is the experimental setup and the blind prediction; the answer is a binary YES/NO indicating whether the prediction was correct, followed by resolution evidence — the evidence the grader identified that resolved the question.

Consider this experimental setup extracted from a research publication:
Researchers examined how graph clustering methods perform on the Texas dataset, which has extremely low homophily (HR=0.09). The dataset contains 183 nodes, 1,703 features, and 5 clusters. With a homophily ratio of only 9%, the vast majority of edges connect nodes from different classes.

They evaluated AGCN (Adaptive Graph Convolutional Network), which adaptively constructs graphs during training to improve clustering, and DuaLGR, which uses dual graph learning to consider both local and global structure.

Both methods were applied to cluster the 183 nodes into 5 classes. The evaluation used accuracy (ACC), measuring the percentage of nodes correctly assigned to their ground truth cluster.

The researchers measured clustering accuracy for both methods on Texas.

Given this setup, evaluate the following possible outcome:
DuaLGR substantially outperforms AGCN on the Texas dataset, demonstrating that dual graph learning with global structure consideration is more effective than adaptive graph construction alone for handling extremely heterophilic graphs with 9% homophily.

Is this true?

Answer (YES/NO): NO